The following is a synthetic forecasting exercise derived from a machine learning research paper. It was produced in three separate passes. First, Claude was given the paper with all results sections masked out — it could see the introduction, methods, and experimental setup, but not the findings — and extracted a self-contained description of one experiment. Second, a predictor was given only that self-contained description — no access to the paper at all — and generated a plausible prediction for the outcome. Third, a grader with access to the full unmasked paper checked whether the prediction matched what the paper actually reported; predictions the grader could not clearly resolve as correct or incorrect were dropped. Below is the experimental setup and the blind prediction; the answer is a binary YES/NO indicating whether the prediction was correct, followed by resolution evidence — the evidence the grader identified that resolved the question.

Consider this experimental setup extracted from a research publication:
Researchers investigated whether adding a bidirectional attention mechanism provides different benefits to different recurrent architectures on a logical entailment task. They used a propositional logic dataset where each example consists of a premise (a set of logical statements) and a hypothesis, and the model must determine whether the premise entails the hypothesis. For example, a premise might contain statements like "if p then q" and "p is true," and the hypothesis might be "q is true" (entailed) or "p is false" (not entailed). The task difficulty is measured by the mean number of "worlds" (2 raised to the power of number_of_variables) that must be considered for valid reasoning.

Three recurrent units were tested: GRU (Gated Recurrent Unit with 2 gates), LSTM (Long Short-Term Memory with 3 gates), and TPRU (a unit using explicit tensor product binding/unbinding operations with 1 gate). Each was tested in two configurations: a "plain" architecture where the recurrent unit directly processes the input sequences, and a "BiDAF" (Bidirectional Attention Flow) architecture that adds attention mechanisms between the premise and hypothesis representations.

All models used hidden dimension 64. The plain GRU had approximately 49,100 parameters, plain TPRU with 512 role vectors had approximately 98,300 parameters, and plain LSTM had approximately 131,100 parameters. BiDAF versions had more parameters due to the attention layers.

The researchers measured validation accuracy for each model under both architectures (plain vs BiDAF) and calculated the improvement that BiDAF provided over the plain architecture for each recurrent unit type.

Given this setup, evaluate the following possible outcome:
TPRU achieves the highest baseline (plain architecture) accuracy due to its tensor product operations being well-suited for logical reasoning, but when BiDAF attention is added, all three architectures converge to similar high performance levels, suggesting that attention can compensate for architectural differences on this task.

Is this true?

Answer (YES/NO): NO